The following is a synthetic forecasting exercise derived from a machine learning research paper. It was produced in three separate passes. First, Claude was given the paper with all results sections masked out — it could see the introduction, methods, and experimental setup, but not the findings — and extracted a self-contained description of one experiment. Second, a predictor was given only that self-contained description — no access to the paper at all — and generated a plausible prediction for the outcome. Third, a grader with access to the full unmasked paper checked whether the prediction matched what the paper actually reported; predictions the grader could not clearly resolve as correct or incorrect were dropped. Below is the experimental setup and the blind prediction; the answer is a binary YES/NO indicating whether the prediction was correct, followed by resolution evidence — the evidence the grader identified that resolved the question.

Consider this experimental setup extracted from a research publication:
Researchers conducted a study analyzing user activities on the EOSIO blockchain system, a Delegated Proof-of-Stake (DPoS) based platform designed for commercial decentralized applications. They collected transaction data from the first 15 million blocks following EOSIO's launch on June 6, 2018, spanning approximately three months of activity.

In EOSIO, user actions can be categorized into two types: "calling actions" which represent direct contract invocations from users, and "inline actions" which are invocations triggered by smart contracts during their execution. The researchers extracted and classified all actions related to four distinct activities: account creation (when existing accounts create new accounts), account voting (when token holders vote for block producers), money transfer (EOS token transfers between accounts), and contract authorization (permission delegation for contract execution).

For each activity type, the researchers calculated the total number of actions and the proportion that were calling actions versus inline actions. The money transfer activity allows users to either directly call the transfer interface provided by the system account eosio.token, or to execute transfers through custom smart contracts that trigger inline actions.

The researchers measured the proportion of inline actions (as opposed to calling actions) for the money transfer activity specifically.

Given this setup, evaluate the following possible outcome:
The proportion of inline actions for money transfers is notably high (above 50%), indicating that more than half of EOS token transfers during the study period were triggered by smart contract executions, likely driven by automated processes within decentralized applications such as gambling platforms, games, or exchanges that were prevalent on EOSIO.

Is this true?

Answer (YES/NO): NO